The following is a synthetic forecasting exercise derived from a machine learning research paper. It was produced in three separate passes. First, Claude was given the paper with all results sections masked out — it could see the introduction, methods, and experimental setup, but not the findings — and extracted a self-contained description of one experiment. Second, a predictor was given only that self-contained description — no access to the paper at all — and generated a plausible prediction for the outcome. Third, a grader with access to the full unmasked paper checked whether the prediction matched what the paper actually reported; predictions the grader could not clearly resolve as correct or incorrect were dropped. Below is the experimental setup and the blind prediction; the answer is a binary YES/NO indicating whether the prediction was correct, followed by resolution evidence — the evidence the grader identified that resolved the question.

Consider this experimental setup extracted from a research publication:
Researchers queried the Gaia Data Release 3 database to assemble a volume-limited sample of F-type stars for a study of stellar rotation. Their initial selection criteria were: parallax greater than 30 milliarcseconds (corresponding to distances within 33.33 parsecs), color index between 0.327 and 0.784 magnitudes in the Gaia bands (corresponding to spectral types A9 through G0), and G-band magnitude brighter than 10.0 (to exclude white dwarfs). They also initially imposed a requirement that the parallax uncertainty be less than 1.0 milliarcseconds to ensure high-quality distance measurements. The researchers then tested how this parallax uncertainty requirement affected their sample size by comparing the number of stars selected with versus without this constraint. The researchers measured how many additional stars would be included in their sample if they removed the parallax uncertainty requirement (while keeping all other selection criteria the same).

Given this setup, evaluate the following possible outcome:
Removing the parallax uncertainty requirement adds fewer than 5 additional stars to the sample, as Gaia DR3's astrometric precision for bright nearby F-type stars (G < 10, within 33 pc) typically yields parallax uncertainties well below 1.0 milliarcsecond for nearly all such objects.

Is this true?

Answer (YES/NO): YES